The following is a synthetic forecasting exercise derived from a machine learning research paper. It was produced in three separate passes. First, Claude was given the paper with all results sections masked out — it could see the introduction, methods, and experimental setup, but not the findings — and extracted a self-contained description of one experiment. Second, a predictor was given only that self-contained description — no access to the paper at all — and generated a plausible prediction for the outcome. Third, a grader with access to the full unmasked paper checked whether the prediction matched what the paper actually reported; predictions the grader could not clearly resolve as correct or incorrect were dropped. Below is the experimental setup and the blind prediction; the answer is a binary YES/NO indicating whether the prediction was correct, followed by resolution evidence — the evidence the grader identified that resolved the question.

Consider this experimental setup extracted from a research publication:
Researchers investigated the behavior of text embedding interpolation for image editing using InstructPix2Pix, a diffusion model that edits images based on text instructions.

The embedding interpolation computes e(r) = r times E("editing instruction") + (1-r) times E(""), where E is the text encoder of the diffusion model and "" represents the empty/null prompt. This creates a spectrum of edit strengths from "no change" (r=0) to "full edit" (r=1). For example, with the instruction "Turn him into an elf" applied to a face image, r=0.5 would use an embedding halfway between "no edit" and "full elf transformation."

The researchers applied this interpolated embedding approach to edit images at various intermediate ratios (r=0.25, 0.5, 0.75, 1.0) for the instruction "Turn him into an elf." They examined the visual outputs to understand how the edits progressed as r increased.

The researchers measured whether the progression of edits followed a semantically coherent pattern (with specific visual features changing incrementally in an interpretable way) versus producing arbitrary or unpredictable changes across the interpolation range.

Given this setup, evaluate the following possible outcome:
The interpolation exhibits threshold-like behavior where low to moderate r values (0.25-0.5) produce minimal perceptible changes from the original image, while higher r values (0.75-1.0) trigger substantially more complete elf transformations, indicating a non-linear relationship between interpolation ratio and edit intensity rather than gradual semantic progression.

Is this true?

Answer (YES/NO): NO